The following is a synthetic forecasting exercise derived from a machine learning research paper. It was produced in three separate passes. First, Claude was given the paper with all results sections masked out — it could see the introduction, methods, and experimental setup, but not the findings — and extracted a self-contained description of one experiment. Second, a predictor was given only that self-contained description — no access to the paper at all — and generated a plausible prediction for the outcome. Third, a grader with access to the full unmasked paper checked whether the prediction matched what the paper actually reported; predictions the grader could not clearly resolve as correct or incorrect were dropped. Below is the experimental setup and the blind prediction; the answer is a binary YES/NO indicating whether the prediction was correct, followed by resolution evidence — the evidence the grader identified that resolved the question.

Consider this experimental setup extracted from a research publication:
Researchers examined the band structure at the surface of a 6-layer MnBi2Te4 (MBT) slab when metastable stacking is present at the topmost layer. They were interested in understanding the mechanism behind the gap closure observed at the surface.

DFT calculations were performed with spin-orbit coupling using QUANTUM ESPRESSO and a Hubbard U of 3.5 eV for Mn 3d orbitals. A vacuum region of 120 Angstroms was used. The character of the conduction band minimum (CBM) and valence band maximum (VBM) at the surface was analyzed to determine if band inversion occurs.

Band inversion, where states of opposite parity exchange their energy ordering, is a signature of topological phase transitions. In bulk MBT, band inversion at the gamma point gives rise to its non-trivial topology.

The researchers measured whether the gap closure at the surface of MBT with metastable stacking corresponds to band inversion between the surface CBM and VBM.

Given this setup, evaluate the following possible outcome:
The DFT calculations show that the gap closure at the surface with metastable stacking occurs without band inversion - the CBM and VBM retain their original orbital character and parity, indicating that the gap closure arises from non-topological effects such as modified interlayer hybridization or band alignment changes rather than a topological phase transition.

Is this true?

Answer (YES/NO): NO